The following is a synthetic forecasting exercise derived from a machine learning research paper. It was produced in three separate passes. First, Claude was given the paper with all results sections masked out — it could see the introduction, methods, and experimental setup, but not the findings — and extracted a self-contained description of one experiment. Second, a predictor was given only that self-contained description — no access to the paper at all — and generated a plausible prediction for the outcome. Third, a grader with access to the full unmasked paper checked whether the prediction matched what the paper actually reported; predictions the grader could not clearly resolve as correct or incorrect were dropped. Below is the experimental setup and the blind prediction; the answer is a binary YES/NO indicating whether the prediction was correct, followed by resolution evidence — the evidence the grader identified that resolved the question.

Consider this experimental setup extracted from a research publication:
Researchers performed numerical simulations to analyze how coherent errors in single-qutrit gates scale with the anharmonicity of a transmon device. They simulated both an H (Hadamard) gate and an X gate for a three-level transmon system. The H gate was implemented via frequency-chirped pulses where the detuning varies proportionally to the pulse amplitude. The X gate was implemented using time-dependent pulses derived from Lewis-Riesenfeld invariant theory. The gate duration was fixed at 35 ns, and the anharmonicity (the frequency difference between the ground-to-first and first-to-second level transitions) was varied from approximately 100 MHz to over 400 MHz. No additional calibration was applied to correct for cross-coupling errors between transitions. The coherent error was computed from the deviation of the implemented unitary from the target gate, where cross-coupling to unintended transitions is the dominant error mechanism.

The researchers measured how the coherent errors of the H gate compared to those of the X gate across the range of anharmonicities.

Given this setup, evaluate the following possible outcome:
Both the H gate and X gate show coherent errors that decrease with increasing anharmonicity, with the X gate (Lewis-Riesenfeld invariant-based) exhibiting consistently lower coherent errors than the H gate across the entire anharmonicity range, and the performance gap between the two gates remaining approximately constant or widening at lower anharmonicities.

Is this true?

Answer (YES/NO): NO